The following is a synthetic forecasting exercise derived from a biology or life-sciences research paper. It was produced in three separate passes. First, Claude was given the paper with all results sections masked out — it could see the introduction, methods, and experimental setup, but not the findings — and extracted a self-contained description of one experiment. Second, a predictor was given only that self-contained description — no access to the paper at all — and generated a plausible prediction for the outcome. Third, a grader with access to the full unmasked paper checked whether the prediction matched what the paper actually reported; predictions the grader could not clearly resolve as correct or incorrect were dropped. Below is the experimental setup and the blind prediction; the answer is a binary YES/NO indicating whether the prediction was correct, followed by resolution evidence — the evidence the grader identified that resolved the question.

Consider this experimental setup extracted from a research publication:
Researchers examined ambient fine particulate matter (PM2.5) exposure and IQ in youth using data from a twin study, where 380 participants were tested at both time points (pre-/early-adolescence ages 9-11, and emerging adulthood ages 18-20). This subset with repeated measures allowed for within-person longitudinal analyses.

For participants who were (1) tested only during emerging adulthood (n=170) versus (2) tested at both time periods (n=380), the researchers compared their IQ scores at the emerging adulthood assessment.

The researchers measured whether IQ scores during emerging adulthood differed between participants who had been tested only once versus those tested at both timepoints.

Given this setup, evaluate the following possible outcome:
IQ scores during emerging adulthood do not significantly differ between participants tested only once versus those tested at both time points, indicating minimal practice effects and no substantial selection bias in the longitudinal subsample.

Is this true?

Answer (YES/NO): YES